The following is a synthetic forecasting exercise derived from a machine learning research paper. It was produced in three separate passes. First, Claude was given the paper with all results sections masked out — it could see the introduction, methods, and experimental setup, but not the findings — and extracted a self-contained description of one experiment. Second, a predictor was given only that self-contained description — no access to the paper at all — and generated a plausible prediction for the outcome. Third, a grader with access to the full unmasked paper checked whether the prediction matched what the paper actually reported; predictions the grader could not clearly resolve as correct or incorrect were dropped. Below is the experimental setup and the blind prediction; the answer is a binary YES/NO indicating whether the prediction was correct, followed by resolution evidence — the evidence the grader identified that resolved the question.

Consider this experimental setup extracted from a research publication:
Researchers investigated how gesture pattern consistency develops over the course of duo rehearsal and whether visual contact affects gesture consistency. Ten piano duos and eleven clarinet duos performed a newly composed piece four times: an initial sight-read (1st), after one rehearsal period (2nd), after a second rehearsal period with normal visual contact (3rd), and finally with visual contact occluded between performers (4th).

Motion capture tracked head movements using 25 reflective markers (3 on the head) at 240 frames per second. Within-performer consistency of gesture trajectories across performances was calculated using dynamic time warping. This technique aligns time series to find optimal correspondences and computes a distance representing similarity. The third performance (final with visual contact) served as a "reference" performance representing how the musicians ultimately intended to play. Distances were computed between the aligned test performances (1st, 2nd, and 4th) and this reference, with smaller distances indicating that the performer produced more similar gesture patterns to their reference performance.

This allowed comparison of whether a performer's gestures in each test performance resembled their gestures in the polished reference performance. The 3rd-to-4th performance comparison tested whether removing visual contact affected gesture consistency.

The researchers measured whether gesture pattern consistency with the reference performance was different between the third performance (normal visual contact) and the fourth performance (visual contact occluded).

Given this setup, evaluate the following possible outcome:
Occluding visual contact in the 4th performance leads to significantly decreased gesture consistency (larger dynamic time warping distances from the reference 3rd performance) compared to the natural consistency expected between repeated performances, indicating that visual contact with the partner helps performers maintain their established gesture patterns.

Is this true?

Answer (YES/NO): YES